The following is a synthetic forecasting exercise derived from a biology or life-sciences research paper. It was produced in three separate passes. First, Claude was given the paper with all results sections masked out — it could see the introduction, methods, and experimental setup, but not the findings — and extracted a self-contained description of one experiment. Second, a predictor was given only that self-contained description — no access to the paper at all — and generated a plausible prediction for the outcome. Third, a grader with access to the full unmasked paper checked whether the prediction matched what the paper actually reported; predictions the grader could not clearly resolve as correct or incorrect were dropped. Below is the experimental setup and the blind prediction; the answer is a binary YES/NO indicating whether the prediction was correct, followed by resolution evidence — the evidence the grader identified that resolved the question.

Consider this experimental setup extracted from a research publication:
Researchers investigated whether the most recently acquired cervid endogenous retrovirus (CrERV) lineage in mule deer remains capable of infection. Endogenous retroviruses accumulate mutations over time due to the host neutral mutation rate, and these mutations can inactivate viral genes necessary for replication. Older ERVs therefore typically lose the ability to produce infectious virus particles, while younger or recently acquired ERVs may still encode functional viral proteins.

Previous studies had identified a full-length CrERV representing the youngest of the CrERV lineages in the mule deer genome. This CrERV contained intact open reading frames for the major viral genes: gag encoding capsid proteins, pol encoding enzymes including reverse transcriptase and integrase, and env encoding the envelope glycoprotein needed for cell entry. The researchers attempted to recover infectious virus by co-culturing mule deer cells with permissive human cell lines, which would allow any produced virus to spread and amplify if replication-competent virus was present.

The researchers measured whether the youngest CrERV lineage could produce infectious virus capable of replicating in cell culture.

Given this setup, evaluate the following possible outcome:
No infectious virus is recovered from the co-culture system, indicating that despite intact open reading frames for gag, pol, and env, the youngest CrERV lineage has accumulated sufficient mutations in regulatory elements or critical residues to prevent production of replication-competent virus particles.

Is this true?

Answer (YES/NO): NO